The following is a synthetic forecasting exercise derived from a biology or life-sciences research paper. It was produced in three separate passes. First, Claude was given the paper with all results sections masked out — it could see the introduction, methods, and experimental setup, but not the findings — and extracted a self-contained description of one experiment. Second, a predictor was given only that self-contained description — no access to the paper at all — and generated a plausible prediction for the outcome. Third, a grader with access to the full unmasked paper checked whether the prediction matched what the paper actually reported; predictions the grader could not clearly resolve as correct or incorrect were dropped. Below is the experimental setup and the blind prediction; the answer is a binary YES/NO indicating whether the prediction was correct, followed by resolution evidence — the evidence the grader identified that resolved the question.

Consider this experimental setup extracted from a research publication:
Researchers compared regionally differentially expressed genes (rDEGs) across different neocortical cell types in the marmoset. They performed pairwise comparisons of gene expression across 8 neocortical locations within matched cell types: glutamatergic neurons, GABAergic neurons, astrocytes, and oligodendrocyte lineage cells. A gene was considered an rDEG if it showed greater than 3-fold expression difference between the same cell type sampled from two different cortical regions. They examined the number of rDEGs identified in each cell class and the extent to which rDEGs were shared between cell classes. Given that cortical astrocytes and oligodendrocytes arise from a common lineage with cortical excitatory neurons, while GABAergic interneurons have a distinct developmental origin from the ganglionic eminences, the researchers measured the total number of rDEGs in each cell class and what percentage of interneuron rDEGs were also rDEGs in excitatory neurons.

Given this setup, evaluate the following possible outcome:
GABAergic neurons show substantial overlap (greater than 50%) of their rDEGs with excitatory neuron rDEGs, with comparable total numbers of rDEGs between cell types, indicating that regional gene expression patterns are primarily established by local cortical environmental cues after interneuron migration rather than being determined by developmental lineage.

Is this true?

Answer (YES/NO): NO